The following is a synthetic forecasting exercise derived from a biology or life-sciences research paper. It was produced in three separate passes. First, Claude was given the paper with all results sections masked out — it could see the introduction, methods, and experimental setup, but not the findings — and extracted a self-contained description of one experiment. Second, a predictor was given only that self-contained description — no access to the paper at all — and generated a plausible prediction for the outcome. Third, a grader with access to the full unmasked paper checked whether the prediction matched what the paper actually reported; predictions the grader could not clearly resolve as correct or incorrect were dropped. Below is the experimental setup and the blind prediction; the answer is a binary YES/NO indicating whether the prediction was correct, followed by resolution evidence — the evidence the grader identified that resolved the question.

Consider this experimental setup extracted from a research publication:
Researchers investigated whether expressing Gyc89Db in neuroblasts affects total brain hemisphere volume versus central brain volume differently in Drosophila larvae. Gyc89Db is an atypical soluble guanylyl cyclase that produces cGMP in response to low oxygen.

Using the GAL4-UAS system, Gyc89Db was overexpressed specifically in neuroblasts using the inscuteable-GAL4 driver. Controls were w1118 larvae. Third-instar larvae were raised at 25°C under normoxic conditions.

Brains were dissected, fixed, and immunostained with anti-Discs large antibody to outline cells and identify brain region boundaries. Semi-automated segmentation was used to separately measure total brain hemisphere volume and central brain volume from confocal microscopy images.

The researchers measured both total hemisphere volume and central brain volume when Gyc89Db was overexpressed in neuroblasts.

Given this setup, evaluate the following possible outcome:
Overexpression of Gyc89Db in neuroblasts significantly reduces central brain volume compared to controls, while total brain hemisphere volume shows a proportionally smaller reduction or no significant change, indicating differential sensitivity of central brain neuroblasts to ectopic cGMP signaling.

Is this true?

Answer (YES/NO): NO